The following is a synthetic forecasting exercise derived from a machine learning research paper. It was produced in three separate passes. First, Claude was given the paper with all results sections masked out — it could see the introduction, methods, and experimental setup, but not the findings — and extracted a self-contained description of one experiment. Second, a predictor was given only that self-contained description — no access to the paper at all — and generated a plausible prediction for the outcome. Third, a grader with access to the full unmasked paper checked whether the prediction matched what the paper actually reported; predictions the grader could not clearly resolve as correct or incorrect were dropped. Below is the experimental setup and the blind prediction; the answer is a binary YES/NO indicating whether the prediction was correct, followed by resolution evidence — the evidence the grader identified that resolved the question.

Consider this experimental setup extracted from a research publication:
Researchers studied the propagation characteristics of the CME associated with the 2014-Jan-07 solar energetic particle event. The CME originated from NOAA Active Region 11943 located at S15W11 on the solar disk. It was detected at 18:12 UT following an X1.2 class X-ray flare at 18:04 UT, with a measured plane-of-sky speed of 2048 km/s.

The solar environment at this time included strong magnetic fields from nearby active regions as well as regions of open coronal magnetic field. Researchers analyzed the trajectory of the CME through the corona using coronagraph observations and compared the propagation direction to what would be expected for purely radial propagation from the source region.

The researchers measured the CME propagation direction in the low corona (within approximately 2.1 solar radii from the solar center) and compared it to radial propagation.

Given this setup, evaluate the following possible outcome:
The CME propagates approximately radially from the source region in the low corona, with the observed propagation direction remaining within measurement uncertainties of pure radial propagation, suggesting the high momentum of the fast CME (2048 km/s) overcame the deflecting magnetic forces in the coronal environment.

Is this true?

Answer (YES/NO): NO